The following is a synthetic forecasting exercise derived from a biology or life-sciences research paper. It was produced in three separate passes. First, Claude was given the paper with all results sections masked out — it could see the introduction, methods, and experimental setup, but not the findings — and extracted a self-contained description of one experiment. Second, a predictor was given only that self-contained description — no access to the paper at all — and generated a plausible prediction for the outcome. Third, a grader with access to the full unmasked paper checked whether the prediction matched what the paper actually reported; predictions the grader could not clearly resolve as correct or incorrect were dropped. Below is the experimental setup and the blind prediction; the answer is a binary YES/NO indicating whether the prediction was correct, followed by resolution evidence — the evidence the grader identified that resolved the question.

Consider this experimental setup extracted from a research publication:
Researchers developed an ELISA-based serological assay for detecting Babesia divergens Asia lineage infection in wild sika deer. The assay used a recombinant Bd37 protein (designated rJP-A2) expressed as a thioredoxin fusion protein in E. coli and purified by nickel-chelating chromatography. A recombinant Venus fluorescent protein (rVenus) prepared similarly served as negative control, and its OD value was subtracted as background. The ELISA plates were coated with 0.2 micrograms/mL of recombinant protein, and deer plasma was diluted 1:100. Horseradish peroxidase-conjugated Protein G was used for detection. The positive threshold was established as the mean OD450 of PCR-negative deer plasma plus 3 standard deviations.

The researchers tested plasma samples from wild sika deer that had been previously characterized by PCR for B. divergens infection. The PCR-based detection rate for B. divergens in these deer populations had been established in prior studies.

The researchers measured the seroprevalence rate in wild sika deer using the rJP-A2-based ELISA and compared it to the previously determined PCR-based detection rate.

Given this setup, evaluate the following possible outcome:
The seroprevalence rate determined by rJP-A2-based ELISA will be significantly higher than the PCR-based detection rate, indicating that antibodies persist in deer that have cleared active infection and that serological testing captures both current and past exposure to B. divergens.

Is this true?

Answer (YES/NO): YES